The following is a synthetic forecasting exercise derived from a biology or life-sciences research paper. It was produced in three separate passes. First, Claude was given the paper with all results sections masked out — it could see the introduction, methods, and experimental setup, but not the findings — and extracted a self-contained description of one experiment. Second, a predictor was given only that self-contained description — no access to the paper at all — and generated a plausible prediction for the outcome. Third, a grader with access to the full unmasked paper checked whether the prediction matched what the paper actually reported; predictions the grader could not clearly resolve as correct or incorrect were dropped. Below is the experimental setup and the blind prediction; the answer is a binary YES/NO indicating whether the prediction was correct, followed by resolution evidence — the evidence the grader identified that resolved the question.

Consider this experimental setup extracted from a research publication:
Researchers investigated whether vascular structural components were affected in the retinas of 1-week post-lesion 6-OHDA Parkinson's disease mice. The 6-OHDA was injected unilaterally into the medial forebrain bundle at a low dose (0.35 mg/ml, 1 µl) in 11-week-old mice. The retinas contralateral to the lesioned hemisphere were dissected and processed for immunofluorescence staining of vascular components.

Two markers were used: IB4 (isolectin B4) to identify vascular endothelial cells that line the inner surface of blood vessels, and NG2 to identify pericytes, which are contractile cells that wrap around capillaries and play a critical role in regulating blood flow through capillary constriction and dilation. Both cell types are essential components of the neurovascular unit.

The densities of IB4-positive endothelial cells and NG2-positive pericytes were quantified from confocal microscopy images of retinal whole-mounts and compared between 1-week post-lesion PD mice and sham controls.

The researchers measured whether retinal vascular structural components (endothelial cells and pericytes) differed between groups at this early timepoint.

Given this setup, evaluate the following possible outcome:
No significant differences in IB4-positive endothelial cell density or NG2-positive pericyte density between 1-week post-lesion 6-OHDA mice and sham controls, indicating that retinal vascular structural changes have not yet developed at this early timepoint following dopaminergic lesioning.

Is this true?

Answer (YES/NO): YES